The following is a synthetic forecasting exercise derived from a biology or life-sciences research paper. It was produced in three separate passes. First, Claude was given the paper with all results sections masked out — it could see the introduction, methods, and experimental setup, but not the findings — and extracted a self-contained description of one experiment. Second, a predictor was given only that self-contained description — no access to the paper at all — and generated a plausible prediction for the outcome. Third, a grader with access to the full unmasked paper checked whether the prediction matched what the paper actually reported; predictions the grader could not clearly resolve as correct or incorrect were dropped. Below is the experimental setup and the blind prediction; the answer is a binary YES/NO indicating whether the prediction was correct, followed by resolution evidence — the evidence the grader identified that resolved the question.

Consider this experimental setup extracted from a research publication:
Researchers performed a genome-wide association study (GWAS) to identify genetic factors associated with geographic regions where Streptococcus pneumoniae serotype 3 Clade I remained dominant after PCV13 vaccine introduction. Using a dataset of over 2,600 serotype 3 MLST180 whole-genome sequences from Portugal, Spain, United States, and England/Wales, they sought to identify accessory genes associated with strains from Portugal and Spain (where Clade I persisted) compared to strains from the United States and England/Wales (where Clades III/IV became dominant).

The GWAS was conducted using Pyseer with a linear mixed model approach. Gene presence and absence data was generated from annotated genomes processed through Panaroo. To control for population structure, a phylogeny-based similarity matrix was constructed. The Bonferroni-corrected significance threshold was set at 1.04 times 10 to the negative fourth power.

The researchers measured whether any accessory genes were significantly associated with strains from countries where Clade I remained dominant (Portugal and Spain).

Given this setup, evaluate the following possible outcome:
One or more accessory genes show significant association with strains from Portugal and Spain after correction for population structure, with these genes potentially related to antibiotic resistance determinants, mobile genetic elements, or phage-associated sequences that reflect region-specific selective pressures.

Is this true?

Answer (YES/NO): NO